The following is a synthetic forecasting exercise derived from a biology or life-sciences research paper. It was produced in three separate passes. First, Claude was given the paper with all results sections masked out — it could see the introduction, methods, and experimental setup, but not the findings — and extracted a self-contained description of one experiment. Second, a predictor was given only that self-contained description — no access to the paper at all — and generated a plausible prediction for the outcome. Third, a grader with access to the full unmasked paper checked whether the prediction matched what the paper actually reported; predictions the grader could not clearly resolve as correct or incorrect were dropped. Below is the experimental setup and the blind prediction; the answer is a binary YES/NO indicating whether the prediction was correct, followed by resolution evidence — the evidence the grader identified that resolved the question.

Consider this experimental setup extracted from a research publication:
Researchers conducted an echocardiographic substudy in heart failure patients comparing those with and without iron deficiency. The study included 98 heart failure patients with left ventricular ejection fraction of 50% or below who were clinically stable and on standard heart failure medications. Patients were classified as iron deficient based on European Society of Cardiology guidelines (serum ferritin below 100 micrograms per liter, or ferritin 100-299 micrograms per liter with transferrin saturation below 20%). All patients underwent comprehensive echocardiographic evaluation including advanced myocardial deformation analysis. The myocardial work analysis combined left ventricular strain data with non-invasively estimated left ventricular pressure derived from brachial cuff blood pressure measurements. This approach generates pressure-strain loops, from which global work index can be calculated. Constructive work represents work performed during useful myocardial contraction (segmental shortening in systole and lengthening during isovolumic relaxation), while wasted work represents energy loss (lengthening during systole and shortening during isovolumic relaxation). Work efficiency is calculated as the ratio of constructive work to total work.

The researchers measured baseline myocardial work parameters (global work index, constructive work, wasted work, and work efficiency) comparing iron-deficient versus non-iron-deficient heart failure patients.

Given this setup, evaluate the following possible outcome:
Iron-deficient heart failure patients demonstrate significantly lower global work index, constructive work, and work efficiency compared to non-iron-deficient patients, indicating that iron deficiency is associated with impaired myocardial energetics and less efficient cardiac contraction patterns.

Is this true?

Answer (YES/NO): NO